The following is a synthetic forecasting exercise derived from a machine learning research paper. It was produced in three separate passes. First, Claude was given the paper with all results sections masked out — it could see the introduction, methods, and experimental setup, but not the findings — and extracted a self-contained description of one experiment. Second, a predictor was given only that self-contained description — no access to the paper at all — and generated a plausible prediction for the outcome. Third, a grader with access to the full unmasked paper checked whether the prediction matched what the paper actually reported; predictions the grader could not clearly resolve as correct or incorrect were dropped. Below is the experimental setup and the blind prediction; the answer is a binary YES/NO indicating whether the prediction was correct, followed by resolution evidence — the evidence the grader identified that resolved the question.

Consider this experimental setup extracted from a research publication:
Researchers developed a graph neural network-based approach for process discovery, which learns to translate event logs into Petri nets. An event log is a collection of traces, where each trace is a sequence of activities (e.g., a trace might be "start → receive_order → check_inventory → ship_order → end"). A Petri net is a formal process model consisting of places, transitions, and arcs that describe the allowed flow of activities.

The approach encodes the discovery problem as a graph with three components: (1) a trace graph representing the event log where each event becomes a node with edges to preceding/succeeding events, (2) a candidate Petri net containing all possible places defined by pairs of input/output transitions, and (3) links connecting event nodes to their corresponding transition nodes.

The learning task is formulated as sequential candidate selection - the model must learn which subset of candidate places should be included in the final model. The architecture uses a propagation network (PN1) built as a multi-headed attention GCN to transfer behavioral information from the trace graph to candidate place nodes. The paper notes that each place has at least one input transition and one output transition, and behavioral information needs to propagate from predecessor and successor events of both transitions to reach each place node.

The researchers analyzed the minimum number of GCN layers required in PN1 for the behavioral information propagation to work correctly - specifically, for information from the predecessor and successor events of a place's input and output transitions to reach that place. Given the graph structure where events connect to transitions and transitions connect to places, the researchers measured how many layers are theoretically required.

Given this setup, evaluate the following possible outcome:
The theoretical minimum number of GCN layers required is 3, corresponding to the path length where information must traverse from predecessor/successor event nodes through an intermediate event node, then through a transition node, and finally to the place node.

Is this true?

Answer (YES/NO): YES